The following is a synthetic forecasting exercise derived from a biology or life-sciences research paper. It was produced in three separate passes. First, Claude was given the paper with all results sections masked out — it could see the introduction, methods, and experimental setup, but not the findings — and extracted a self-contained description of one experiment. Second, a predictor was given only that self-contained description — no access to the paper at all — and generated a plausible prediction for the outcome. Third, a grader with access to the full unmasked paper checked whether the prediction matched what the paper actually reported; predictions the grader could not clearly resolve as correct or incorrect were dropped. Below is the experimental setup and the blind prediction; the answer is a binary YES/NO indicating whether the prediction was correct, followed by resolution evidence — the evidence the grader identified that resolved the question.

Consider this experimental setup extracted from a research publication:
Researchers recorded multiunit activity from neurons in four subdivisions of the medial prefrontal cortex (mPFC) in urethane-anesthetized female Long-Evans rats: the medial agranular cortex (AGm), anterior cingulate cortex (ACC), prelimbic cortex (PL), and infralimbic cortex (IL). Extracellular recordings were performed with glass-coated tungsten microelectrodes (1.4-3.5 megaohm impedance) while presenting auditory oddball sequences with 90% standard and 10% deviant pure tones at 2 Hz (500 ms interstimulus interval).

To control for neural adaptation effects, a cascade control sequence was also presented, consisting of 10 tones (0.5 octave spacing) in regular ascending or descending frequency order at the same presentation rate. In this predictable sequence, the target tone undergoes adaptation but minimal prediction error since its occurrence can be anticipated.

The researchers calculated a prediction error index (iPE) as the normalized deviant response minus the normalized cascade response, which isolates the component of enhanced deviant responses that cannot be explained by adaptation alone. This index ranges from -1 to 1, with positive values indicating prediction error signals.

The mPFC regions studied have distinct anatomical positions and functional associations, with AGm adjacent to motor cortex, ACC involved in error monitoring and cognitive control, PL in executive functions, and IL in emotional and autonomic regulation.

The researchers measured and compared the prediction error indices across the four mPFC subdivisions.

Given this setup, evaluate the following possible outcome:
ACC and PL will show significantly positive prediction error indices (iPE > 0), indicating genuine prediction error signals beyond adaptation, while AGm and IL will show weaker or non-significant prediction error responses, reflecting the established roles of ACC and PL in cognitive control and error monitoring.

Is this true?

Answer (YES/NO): NO